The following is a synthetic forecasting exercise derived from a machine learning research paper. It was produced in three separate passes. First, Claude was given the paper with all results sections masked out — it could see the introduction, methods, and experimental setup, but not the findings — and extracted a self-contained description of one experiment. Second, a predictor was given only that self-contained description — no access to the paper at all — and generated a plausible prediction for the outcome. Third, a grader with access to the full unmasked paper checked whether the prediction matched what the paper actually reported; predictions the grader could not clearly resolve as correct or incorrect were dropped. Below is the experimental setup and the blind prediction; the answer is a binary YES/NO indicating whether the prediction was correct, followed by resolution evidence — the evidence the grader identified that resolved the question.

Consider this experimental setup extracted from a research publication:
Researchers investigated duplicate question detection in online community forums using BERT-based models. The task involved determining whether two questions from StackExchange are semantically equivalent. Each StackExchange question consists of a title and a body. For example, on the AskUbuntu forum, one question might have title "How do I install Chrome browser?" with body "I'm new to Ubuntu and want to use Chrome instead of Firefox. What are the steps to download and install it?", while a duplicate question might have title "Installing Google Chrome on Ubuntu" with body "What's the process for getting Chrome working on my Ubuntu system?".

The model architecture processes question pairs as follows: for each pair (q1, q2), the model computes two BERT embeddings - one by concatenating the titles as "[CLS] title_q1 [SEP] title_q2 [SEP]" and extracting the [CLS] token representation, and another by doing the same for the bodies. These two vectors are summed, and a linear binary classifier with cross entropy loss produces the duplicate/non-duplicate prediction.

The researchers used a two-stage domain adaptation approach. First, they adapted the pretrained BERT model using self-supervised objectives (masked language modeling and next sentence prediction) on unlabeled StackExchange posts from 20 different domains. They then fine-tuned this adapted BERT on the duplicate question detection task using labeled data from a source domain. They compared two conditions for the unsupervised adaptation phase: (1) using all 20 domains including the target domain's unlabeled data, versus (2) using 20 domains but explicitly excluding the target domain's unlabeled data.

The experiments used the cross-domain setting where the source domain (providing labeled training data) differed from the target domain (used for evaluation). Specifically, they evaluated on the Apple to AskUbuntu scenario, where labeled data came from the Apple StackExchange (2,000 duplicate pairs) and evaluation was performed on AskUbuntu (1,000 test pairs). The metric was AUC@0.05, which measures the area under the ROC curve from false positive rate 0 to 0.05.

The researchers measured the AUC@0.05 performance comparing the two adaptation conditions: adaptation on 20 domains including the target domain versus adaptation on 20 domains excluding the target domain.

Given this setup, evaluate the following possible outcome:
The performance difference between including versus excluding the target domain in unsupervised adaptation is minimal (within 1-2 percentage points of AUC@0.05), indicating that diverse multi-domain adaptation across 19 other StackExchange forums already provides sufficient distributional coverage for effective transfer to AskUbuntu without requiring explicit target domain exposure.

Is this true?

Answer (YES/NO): NO